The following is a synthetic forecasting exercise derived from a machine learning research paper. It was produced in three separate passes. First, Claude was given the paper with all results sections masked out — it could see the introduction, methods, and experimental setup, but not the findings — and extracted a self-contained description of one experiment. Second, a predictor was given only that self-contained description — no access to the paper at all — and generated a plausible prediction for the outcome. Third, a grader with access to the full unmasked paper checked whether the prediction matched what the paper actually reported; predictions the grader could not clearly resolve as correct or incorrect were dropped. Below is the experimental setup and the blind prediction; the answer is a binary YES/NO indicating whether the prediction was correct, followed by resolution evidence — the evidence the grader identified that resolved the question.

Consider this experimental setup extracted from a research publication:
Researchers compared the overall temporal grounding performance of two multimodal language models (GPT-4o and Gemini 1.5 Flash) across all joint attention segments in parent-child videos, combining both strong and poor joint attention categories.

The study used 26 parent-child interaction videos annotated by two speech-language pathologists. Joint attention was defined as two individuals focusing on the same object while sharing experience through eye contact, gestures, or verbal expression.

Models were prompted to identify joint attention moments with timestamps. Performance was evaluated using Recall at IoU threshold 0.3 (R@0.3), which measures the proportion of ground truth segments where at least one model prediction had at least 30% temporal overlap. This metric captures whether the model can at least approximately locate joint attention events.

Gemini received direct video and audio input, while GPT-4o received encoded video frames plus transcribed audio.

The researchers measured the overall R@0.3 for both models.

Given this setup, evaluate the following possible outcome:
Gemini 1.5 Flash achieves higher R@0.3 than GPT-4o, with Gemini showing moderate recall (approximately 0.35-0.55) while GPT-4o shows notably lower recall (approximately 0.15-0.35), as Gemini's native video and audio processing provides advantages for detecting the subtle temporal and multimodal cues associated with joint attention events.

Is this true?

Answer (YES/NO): NO